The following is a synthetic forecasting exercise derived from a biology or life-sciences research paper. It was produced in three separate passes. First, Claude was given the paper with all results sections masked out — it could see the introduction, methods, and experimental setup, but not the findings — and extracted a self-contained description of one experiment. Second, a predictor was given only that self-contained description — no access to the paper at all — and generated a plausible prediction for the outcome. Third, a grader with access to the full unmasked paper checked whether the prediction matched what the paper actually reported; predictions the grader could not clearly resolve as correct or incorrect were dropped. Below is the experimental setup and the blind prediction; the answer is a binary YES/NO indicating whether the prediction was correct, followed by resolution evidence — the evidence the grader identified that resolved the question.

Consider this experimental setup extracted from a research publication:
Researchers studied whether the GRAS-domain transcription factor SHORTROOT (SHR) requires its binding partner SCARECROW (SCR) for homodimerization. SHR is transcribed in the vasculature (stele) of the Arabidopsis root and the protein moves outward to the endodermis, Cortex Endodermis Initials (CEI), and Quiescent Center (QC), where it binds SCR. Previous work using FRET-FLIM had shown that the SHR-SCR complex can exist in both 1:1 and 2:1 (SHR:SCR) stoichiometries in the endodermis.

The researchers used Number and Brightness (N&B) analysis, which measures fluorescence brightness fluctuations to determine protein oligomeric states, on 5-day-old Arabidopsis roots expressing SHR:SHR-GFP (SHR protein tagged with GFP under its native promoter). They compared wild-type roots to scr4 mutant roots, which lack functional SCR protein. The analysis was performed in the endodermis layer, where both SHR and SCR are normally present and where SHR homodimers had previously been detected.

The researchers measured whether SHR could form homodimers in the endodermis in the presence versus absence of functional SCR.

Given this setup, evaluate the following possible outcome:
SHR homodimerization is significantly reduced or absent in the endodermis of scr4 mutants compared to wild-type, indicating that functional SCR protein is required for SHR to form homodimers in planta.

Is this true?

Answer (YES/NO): NO